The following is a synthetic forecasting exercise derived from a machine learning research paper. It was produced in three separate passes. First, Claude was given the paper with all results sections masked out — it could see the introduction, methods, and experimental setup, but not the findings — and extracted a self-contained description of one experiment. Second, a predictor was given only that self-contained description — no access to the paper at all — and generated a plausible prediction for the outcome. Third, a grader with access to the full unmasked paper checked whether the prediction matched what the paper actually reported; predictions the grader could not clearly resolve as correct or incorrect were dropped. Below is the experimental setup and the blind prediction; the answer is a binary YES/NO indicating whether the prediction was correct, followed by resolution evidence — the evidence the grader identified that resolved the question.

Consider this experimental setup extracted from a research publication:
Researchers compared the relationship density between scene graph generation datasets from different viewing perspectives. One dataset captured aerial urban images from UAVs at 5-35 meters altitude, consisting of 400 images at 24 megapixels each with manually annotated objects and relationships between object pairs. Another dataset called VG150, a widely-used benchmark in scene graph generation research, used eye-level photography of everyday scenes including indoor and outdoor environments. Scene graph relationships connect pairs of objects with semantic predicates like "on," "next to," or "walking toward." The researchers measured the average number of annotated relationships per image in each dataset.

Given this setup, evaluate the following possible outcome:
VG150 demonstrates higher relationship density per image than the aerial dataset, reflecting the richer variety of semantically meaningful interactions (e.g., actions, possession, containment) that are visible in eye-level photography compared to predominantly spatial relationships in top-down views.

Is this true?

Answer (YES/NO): NO